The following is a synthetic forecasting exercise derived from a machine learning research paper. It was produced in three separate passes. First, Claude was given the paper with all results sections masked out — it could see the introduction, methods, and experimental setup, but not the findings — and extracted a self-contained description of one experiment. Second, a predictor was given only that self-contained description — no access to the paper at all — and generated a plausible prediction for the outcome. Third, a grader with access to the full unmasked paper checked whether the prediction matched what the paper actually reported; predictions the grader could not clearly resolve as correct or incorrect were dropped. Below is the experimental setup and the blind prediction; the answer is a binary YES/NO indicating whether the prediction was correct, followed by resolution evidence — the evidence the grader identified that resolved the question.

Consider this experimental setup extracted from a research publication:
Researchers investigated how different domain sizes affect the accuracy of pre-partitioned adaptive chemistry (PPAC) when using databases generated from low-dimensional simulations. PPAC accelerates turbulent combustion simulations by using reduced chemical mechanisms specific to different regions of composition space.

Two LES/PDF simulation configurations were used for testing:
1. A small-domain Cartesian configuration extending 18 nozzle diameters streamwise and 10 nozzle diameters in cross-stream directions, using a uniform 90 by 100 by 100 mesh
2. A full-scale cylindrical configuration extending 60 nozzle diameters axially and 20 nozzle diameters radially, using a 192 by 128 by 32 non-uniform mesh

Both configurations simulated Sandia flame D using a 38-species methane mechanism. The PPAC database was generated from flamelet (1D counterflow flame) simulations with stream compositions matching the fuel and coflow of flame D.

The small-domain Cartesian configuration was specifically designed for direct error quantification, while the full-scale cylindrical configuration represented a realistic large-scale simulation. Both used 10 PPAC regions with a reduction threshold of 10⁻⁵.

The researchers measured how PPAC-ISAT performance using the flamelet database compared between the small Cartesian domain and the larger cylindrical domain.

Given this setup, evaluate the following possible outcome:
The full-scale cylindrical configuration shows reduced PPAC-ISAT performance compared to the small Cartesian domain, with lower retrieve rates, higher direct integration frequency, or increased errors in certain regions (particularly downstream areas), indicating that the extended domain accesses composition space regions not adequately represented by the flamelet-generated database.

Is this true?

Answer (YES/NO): NO